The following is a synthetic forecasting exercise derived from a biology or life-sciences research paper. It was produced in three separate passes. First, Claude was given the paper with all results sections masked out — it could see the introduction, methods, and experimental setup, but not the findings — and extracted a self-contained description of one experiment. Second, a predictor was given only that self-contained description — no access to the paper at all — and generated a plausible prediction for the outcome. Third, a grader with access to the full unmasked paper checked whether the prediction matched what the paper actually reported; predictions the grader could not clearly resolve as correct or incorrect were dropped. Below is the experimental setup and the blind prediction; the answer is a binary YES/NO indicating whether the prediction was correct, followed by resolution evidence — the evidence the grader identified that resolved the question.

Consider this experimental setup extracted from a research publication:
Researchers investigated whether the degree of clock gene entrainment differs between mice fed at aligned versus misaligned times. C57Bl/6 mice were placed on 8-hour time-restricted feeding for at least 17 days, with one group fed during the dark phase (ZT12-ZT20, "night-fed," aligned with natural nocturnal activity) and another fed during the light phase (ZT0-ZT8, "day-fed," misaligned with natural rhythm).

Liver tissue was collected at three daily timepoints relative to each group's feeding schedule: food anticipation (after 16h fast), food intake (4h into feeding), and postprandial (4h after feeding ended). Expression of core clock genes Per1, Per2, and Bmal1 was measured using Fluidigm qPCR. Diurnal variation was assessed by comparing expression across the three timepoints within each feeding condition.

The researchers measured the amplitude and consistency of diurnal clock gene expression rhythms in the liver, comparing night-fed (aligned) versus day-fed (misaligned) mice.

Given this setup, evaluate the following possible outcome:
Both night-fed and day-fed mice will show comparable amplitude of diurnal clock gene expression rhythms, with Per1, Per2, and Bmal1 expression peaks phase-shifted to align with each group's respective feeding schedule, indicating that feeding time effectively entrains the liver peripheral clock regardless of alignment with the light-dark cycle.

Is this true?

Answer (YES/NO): NO